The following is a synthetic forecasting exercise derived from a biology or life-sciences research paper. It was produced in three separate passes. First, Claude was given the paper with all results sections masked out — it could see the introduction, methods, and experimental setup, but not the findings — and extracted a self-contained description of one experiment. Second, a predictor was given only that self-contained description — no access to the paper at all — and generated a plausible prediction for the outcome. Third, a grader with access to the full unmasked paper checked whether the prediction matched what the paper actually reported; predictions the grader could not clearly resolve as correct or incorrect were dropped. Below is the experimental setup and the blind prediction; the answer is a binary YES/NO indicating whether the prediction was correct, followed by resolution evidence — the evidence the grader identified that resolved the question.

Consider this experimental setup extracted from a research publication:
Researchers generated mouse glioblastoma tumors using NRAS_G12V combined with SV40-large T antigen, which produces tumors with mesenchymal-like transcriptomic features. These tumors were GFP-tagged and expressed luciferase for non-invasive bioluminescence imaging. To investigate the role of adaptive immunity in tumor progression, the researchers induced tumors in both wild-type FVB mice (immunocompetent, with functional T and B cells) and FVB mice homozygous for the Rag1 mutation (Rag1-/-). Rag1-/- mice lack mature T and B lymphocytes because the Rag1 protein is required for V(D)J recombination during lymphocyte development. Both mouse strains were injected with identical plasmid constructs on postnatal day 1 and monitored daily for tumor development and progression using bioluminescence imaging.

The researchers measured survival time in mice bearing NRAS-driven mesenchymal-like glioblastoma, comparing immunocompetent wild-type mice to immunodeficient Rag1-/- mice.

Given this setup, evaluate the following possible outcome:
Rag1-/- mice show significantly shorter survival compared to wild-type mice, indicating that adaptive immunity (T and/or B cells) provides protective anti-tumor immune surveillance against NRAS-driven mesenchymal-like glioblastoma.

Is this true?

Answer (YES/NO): YES